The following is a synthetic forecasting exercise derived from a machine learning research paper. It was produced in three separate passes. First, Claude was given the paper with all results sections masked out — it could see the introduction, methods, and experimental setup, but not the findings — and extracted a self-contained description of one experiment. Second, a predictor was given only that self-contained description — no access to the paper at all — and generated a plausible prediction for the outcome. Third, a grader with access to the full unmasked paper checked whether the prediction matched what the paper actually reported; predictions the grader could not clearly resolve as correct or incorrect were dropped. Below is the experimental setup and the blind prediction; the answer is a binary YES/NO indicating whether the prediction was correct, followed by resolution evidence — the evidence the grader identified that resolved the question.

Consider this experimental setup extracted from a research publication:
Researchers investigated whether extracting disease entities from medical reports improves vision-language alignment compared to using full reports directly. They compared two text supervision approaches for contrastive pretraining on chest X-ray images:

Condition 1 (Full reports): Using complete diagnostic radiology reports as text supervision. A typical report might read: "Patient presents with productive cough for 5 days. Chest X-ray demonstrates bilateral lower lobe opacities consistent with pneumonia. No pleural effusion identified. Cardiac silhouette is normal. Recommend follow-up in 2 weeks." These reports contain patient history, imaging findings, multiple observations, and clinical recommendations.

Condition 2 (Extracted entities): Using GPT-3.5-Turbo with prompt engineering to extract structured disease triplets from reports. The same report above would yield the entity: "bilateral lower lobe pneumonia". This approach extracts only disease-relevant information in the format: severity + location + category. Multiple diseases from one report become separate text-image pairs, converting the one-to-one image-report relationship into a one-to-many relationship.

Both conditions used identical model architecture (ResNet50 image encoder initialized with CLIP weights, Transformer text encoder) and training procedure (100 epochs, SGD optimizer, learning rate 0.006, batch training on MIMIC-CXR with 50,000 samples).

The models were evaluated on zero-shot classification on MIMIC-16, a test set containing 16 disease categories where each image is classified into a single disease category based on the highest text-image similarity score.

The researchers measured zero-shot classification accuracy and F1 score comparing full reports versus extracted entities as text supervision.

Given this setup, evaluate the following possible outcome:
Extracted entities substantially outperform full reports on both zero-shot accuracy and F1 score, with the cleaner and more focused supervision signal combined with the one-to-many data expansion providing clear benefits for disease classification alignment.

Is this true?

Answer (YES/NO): NO